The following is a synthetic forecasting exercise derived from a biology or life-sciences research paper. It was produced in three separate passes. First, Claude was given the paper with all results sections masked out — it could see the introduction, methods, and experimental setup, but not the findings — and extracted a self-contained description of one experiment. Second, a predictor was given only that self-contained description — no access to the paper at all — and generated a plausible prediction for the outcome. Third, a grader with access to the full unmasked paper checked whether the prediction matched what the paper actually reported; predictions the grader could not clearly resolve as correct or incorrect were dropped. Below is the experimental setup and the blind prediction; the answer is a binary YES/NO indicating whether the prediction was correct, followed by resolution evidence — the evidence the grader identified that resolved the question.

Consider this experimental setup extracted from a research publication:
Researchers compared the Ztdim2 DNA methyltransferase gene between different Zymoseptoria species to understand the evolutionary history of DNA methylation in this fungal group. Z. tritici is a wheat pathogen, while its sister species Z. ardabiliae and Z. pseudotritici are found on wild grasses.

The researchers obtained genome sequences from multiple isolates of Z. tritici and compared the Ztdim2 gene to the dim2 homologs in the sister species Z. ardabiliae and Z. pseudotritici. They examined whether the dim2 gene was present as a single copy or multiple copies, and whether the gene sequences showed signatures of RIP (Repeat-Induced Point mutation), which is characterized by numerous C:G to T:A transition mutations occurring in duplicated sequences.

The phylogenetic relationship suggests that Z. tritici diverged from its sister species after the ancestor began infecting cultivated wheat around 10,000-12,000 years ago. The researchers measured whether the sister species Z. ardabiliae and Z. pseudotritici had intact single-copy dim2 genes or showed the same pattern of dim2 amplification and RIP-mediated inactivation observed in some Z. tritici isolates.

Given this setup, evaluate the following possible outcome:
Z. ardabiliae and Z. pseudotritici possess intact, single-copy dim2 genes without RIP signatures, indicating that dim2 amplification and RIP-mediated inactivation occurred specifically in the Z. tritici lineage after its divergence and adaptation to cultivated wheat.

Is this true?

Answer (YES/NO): YES